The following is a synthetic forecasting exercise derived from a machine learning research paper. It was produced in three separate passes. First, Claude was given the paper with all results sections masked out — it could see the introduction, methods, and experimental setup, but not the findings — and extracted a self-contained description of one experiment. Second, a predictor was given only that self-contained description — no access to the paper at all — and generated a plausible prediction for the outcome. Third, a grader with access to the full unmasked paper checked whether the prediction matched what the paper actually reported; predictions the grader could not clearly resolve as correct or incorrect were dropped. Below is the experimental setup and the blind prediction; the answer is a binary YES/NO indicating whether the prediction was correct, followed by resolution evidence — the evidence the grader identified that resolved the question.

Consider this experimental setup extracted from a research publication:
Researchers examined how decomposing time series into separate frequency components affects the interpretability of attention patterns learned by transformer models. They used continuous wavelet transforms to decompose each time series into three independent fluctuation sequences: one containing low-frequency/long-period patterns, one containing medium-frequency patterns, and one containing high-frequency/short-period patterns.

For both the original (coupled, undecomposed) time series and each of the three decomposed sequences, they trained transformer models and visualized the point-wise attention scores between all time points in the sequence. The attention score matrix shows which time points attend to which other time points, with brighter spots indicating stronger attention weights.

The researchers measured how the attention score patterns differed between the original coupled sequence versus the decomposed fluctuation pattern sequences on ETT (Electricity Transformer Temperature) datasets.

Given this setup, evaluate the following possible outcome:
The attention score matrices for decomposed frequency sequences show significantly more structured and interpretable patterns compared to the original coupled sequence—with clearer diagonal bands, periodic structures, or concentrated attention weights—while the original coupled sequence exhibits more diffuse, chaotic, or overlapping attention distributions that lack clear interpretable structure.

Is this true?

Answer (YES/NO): YES